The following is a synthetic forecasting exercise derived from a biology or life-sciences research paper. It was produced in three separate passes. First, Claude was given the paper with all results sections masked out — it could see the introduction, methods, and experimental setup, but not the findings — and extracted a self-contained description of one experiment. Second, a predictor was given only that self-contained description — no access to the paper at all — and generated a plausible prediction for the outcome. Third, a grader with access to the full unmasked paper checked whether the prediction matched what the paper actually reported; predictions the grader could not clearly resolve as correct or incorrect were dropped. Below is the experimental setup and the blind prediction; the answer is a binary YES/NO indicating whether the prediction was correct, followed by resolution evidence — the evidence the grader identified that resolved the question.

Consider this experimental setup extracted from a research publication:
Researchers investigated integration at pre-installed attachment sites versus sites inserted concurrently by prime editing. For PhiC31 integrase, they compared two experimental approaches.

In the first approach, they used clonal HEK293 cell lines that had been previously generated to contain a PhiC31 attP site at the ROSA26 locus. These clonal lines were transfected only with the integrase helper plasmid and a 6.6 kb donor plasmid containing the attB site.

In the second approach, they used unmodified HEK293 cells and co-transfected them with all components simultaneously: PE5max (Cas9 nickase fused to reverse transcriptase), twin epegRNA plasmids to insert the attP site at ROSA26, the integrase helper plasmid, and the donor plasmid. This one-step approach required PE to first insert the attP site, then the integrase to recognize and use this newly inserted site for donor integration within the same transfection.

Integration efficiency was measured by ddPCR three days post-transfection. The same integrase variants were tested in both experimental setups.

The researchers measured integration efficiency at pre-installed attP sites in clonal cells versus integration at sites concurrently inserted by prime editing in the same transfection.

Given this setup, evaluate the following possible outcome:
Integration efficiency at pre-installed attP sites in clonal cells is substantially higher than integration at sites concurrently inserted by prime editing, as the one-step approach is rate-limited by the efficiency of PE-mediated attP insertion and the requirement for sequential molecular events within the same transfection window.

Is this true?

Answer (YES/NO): YES